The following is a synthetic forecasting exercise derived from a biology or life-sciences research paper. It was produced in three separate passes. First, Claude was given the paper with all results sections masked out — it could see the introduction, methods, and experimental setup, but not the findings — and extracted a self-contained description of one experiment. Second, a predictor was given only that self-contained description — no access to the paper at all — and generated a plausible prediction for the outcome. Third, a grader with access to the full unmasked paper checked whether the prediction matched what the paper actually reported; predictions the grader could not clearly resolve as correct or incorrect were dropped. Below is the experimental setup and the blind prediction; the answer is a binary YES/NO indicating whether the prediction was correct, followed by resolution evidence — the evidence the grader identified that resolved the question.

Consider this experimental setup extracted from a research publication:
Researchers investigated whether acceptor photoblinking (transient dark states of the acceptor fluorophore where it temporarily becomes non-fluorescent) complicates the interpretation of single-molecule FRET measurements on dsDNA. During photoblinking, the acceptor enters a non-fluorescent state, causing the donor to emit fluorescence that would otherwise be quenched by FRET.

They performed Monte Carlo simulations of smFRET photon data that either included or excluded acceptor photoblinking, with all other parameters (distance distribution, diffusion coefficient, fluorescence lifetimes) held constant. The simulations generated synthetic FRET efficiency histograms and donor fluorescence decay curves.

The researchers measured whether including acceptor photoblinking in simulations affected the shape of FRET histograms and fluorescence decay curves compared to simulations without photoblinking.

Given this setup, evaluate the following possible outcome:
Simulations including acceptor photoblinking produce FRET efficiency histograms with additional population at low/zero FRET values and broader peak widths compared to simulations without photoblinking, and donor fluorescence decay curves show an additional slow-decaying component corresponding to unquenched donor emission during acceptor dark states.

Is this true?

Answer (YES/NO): NO